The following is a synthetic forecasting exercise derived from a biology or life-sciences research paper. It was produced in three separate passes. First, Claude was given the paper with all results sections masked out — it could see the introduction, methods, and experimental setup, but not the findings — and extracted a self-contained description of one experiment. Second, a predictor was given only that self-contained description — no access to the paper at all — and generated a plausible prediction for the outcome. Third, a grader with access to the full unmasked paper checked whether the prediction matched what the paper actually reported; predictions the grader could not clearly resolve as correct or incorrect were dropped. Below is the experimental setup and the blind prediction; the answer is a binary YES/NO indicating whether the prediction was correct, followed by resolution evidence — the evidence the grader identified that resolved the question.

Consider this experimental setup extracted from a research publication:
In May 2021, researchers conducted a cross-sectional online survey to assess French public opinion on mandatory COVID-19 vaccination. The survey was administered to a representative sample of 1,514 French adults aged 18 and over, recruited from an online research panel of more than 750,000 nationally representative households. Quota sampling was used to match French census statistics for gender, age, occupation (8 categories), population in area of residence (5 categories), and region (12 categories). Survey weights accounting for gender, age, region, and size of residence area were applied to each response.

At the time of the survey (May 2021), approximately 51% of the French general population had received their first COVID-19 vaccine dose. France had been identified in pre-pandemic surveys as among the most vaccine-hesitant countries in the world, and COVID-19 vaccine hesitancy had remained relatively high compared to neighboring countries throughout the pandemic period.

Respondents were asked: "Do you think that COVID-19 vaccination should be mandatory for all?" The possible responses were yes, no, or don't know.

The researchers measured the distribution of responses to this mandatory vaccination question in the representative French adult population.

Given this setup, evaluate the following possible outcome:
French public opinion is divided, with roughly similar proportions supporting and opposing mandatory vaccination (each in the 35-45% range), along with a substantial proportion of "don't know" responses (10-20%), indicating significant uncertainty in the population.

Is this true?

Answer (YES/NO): YES